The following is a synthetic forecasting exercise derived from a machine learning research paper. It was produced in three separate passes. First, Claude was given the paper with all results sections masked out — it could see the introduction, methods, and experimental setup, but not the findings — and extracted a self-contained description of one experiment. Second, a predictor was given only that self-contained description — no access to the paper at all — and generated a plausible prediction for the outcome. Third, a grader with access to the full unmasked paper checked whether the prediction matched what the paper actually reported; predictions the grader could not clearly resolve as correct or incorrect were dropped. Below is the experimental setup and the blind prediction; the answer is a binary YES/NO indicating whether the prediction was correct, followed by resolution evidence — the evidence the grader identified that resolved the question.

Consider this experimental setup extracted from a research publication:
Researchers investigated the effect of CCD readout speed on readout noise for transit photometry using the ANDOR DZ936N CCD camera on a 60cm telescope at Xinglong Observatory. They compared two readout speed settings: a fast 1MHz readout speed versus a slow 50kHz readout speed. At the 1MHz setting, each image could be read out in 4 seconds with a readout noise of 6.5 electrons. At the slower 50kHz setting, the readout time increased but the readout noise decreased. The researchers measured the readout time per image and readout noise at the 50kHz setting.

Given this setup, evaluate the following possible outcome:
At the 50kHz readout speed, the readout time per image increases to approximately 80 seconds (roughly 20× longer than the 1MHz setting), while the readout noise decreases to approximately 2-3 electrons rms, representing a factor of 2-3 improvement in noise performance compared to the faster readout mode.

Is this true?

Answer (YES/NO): NO